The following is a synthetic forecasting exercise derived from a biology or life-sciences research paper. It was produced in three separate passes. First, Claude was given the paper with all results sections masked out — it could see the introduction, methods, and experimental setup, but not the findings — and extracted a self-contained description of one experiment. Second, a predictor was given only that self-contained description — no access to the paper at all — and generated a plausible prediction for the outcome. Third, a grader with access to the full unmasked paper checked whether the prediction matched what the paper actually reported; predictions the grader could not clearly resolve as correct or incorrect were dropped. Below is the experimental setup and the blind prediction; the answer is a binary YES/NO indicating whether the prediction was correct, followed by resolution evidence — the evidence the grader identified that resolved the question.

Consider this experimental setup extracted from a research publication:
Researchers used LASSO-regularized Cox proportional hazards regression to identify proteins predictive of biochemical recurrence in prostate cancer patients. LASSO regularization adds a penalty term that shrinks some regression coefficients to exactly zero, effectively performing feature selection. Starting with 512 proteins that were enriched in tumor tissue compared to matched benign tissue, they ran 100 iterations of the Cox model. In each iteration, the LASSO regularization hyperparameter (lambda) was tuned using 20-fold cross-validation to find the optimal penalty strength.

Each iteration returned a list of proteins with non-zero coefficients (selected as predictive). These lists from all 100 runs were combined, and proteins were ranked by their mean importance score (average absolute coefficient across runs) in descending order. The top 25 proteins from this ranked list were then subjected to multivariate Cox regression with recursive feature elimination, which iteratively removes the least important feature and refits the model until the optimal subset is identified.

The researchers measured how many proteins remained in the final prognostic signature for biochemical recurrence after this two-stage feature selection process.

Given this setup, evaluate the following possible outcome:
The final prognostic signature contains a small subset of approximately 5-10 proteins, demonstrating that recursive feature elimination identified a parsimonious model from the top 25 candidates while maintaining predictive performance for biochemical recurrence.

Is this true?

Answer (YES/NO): NO